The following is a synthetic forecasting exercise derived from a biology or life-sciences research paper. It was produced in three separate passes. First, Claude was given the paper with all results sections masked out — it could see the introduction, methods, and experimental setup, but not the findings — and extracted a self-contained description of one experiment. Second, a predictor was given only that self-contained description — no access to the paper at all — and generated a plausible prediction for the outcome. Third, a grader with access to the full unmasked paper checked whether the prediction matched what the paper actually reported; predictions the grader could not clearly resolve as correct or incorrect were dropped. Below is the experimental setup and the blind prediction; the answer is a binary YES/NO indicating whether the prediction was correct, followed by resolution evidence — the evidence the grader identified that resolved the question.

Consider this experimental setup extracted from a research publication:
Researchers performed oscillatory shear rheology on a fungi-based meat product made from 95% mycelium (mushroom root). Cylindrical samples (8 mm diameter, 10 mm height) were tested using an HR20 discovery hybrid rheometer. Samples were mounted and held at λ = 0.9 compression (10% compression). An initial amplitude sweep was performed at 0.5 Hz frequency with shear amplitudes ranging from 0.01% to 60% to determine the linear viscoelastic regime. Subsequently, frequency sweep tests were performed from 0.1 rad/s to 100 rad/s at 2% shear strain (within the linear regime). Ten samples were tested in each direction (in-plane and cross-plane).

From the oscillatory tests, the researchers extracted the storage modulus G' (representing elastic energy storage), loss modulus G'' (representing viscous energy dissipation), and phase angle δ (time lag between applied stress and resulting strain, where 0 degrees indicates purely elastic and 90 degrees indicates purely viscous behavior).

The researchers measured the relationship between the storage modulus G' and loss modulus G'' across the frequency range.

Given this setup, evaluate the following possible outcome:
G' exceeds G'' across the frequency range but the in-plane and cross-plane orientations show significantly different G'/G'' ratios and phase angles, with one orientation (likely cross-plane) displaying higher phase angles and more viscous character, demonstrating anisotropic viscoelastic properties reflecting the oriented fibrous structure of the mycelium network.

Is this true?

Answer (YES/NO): NO